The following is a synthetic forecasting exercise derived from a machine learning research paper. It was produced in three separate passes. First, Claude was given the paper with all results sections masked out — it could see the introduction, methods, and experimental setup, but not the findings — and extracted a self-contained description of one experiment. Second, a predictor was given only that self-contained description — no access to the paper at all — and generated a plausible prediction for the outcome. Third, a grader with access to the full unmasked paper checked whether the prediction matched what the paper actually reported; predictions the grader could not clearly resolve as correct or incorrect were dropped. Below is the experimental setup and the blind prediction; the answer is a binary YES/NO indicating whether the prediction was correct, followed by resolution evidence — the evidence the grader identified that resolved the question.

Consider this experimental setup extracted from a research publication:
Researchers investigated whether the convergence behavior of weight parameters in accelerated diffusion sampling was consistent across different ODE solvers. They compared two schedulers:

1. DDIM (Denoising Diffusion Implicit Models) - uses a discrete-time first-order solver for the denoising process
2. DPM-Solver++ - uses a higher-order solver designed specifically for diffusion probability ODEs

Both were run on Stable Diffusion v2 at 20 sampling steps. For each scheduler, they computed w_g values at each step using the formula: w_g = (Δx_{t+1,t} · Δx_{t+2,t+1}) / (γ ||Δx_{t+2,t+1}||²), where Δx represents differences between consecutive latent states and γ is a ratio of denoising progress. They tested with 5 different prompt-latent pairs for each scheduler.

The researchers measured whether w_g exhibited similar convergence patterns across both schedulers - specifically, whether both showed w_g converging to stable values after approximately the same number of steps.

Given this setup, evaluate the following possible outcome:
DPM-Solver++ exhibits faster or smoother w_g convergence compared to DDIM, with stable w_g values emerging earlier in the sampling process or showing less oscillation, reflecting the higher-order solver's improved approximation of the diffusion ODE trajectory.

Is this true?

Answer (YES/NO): NO